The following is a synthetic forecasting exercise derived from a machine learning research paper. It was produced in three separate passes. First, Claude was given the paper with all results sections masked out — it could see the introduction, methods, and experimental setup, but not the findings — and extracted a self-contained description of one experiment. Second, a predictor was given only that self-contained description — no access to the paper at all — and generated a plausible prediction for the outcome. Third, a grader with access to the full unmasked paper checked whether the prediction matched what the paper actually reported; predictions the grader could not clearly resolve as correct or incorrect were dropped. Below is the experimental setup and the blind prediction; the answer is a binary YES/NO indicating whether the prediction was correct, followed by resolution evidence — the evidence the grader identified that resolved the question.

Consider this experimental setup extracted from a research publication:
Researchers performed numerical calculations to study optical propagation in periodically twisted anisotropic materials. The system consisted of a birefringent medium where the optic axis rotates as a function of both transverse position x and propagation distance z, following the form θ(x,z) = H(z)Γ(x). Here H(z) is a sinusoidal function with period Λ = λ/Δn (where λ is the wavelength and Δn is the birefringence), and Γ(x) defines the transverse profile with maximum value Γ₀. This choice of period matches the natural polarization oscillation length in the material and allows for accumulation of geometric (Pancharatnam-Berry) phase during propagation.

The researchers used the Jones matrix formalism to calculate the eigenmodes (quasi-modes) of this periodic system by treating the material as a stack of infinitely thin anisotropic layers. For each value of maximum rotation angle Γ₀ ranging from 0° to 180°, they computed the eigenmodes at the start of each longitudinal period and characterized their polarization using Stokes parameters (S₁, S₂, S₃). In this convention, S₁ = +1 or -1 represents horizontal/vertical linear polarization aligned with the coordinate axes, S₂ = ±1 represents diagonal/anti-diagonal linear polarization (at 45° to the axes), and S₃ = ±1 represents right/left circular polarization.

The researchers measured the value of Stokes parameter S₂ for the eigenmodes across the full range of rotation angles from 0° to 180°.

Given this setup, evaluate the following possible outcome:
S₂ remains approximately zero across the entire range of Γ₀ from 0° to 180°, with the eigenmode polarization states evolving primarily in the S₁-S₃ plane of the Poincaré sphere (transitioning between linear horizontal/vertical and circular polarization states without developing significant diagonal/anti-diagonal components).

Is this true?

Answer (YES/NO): YES